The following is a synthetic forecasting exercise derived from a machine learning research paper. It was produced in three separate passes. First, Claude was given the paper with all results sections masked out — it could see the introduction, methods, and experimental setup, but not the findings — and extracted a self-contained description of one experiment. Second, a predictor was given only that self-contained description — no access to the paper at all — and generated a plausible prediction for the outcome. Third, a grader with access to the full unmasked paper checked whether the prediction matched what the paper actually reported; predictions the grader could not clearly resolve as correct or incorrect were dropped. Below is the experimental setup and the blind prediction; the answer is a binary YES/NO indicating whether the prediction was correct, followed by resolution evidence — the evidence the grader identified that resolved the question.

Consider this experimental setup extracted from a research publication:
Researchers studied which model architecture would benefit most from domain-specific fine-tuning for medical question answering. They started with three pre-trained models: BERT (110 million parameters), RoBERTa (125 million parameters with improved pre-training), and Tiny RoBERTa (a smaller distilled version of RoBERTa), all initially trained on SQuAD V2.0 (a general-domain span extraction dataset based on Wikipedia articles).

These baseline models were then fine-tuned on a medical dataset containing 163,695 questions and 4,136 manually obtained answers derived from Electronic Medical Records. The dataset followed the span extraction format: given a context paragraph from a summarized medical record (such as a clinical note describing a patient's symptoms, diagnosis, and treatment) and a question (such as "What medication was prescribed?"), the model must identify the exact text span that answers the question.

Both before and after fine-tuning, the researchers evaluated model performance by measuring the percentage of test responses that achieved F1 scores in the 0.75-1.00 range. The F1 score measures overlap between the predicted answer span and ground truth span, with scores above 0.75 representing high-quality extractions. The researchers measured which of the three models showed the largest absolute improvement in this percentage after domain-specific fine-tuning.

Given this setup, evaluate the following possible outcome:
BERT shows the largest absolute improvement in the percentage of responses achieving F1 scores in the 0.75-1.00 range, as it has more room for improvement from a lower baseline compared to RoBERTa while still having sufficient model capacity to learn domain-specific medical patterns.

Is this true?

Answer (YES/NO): NO